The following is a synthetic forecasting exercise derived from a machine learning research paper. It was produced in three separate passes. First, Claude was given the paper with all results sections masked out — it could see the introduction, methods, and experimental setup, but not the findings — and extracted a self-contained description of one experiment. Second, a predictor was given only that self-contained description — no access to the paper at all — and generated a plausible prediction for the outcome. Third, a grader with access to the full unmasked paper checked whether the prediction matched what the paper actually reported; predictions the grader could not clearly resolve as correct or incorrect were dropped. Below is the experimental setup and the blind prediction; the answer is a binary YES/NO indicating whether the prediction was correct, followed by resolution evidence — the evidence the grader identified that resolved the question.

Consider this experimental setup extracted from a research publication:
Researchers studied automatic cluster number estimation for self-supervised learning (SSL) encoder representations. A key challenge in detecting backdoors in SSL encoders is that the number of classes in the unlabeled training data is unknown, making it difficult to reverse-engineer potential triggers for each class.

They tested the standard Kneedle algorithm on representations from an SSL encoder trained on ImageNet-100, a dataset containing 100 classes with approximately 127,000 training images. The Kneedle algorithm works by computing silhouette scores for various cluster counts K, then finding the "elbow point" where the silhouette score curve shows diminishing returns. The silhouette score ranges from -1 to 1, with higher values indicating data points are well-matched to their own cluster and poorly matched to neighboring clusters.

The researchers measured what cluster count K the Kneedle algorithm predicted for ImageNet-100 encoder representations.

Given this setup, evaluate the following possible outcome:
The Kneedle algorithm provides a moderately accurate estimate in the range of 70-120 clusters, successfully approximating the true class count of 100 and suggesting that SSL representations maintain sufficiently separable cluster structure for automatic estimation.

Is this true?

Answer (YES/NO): NO